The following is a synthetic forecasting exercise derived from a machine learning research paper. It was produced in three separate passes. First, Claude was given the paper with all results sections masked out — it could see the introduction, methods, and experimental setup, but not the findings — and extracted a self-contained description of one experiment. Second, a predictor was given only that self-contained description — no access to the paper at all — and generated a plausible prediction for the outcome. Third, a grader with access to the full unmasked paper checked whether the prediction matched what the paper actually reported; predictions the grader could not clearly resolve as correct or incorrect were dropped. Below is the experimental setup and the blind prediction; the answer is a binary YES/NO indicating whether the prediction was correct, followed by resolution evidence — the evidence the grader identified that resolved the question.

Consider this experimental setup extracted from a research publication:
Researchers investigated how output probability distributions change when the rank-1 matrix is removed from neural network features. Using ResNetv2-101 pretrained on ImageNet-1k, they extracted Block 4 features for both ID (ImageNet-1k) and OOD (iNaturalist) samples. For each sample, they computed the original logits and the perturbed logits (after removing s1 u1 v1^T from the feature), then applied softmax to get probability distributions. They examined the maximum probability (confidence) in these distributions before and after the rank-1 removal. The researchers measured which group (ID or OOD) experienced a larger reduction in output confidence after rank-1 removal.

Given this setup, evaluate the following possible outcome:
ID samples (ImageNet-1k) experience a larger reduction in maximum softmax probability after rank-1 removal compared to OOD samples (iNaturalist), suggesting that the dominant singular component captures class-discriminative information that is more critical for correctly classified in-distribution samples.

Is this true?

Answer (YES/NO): NO